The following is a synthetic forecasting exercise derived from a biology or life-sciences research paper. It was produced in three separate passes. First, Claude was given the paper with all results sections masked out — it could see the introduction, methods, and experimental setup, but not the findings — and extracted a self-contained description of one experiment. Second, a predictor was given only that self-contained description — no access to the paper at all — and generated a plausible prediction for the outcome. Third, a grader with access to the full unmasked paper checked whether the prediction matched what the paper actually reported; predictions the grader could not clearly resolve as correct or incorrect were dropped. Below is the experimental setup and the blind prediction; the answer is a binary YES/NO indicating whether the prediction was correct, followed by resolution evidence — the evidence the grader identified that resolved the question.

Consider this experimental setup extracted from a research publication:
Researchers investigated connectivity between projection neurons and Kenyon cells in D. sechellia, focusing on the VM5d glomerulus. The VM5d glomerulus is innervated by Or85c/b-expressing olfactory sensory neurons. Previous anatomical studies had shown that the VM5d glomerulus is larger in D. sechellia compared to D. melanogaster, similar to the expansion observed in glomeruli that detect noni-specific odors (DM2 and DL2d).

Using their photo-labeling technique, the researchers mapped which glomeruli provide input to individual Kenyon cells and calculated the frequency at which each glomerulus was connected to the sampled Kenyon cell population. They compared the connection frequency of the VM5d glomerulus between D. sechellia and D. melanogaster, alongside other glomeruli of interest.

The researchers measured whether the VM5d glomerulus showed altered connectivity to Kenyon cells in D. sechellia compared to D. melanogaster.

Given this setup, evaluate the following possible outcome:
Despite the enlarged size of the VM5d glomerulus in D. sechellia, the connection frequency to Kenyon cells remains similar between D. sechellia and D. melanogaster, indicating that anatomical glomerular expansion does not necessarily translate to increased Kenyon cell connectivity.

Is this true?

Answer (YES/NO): YES